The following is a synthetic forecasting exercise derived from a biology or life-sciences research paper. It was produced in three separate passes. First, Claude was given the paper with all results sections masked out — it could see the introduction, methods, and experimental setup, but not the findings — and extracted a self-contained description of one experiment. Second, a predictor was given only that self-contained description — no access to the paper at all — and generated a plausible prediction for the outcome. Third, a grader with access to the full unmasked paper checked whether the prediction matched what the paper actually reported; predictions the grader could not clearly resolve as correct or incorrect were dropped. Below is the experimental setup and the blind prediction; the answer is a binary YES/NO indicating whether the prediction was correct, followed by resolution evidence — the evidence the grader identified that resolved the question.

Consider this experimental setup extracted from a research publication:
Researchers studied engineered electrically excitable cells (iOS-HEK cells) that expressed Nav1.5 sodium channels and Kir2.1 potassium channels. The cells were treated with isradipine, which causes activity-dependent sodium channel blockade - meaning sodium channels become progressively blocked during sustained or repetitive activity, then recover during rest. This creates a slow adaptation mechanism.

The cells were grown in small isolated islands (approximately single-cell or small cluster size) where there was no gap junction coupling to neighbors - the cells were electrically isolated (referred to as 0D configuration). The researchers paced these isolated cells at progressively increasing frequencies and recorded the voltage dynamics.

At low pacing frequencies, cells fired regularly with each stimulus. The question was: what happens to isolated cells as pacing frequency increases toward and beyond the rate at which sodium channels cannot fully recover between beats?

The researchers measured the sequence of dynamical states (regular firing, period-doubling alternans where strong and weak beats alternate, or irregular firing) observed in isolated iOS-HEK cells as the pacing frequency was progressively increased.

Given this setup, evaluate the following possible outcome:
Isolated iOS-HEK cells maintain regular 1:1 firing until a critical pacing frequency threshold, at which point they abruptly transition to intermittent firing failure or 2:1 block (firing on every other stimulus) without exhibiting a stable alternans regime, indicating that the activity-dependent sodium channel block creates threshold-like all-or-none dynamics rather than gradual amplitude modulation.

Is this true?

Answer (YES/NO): NO